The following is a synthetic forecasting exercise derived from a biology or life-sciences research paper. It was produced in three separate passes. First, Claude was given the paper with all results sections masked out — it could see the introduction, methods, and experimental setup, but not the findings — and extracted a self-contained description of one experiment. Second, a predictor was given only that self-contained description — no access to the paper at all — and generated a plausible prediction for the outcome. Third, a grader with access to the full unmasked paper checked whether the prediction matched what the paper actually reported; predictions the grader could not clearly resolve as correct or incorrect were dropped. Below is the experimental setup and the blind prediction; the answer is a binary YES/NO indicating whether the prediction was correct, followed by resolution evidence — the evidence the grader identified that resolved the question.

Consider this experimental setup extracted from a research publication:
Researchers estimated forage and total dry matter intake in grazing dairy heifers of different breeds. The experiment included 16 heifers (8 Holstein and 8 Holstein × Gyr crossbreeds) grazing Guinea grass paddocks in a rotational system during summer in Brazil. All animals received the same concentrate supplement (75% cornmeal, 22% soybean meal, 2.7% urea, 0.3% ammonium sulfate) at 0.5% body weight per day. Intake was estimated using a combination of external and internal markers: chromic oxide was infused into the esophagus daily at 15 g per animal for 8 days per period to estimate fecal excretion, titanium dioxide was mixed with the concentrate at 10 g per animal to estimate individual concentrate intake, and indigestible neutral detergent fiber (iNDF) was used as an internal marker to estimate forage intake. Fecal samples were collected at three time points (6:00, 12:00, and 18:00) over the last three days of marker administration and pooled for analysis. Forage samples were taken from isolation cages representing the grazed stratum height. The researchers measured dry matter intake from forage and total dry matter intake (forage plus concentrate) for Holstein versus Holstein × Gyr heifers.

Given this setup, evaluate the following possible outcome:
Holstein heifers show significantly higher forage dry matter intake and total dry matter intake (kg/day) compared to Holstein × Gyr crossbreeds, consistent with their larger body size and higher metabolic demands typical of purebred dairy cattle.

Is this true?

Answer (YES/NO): NO